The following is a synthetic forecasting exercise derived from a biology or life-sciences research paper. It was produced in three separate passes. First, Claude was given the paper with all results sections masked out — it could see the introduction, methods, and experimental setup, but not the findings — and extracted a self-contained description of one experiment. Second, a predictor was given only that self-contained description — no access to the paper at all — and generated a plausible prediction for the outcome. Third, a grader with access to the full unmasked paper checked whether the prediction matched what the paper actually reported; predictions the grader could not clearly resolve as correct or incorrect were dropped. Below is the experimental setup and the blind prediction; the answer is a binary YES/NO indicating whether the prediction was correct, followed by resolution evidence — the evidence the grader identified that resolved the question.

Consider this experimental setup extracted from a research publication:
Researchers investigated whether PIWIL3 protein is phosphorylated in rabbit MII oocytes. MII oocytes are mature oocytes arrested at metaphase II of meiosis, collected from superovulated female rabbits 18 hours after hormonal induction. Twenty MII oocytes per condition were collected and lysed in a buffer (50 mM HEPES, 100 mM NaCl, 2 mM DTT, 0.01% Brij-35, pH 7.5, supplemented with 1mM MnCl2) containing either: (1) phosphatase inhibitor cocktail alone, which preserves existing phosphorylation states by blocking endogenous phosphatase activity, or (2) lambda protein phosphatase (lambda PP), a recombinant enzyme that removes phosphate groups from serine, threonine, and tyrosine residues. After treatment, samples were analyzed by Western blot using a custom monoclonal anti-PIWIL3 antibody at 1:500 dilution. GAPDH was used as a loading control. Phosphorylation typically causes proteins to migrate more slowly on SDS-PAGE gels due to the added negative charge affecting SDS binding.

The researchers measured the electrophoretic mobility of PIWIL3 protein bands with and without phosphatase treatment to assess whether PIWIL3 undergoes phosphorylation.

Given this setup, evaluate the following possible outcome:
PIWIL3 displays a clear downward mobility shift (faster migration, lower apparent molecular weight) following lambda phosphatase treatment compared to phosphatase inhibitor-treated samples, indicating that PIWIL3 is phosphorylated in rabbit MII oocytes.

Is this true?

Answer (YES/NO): NO